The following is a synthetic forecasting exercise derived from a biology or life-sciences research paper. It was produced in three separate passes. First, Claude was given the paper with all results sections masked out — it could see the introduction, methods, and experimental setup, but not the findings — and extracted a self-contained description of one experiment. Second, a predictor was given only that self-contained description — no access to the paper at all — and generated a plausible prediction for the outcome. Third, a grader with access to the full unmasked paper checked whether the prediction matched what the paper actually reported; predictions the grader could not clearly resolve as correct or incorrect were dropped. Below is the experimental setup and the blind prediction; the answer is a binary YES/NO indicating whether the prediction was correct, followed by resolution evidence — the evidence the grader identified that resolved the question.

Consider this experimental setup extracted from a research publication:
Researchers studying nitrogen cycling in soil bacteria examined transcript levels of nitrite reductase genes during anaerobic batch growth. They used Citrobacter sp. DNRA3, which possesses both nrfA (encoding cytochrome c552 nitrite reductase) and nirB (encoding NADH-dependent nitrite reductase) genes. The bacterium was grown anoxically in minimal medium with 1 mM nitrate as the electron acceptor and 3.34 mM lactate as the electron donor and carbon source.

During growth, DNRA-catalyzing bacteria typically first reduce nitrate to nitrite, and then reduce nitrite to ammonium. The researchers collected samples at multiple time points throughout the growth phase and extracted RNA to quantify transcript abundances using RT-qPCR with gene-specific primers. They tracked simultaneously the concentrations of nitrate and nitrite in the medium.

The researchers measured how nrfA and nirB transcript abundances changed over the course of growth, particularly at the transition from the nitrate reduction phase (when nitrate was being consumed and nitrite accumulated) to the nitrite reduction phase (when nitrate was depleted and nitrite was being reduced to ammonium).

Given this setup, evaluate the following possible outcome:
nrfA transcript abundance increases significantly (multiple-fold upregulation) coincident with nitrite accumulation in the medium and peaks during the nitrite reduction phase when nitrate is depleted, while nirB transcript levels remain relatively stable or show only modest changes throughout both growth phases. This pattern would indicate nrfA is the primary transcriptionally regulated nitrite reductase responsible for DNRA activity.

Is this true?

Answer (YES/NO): NO